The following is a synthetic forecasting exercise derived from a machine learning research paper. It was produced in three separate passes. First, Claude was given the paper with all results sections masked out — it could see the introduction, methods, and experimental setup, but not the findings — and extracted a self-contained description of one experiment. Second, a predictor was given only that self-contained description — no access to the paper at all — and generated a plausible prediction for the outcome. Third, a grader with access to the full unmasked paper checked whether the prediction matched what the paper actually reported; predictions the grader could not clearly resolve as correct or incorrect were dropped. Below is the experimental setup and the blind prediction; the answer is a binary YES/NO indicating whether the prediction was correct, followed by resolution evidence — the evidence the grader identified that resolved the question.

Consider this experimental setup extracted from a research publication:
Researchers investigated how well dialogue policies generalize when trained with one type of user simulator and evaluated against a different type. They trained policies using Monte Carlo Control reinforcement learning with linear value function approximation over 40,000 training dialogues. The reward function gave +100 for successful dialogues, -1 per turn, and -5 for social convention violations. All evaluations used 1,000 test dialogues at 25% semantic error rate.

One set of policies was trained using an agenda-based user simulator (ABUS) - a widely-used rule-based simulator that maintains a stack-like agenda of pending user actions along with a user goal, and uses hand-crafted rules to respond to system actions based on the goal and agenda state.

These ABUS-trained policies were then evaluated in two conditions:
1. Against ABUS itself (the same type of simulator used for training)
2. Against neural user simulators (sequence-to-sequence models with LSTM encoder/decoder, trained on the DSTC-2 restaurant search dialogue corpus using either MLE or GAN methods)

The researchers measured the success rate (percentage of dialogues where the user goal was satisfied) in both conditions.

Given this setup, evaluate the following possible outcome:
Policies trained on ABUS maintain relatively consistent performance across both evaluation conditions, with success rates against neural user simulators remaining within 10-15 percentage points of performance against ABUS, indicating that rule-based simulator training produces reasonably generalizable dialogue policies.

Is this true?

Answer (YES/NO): NO